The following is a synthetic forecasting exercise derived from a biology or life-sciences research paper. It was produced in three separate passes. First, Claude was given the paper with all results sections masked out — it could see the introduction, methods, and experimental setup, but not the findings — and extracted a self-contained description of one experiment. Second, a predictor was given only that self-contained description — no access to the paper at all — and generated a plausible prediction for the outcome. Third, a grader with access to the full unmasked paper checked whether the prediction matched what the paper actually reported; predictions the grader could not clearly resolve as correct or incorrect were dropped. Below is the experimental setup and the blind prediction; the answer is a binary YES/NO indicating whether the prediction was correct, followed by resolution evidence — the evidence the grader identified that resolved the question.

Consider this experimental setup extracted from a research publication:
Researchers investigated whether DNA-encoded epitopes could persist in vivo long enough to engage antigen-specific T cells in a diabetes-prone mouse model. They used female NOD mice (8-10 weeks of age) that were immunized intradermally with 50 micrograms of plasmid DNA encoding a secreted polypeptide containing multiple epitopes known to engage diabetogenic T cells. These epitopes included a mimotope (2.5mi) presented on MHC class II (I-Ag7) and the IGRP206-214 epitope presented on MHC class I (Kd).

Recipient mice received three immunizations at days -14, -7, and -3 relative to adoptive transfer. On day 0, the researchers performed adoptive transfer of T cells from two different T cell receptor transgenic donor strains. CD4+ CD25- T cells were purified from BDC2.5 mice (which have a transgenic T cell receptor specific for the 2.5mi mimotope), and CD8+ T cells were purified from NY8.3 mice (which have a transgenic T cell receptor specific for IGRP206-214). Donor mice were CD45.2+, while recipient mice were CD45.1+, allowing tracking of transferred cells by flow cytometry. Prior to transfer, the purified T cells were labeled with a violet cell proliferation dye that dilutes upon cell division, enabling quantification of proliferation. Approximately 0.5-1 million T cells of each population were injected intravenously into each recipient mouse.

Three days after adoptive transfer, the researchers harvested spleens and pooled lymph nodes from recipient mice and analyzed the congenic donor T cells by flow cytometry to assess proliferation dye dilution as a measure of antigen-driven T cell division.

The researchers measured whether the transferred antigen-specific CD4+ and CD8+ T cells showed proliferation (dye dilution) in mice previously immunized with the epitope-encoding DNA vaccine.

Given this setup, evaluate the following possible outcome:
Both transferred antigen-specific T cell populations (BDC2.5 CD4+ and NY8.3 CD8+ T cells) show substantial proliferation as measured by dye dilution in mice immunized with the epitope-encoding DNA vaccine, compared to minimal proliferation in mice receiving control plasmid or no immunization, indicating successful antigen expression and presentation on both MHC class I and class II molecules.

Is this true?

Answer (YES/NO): YES